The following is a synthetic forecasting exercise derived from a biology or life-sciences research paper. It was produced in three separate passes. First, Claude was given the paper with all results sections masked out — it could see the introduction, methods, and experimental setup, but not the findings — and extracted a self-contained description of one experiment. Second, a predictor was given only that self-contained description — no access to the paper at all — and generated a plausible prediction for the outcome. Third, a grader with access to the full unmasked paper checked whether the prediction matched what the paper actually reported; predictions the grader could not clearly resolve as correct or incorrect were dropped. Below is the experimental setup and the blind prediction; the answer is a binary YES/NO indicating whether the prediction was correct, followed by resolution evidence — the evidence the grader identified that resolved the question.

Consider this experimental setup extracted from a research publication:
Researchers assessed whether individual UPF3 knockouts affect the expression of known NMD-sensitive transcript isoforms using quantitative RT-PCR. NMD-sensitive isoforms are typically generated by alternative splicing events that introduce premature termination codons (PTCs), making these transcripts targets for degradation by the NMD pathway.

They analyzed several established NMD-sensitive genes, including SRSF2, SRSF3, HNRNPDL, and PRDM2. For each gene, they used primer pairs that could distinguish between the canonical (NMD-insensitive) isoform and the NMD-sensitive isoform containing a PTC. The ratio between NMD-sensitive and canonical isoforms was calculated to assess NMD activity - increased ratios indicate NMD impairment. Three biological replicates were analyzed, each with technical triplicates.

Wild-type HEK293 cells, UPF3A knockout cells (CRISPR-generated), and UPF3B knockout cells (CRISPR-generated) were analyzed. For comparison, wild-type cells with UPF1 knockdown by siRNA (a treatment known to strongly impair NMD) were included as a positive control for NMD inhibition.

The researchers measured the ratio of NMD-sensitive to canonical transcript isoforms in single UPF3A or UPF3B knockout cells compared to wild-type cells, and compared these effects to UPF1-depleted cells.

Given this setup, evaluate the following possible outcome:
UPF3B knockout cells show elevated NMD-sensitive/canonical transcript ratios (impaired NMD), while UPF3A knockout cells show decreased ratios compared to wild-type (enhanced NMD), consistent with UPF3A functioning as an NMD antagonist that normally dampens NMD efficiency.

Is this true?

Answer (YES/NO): NO